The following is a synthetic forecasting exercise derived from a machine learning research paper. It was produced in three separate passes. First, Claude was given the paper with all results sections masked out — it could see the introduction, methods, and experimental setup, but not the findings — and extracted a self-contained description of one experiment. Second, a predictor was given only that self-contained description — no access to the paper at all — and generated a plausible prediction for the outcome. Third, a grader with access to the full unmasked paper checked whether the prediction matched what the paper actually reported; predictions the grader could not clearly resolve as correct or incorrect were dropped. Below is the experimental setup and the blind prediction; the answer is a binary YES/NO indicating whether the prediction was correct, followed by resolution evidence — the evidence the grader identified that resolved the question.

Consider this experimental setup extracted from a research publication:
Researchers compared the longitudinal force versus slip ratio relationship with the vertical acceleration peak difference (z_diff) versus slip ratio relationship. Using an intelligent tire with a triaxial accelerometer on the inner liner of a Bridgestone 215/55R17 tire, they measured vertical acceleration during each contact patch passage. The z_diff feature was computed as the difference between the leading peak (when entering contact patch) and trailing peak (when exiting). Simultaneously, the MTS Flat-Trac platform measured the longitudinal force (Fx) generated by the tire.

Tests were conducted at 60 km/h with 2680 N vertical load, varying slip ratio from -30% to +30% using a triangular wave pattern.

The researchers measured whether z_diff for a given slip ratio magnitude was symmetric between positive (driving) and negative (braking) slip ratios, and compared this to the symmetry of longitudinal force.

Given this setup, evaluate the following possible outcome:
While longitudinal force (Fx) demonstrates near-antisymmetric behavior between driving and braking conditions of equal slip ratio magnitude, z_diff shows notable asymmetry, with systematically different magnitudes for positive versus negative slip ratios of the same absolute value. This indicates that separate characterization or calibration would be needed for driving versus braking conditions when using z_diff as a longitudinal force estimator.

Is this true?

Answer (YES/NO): NO